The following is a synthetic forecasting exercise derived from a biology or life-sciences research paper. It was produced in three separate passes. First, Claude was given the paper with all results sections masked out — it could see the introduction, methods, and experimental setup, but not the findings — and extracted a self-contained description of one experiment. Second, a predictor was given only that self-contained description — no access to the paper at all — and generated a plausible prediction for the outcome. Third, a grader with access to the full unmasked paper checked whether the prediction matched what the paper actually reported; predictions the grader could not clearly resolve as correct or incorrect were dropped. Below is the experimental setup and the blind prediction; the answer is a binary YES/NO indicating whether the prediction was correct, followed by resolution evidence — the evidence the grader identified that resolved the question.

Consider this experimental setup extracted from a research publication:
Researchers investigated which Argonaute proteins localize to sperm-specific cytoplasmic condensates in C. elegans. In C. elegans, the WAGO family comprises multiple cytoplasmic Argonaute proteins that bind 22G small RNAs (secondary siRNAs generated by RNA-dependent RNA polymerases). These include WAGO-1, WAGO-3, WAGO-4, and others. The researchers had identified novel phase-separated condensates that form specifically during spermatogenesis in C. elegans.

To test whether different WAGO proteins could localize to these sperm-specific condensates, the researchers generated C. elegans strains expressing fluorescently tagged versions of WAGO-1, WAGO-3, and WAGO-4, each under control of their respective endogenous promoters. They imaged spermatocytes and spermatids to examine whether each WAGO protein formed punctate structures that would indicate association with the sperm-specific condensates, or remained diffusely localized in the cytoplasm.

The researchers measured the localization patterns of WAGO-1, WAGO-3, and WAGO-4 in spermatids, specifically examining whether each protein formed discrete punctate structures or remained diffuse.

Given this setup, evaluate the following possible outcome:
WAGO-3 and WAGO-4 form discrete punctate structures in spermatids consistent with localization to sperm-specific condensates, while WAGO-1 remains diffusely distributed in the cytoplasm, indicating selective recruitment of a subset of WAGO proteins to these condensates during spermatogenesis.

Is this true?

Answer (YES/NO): NO